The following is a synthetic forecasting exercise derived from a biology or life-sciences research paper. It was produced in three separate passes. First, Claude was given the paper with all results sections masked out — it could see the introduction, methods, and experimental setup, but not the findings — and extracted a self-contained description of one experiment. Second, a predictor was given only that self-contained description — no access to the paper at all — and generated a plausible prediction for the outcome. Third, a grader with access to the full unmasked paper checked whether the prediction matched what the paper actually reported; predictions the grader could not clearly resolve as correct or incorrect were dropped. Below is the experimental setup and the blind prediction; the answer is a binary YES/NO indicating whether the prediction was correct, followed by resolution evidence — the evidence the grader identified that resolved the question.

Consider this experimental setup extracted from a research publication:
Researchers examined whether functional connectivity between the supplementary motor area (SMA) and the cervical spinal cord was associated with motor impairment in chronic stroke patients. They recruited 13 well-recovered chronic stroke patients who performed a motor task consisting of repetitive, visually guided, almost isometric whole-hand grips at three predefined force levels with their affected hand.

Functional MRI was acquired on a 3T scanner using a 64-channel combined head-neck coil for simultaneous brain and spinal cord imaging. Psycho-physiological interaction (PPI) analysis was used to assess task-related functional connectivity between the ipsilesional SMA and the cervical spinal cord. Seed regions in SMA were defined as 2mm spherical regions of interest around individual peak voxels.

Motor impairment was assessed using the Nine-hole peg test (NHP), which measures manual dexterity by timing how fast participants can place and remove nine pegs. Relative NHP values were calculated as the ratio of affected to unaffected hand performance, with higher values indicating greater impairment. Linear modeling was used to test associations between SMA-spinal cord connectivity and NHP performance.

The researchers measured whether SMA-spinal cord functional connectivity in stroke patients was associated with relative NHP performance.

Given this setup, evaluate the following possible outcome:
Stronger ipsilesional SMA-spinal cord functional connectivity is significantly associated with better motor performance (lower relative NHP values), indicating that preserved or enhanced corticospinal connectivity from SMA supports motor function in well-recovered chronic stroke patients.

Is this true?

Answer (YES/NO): YES